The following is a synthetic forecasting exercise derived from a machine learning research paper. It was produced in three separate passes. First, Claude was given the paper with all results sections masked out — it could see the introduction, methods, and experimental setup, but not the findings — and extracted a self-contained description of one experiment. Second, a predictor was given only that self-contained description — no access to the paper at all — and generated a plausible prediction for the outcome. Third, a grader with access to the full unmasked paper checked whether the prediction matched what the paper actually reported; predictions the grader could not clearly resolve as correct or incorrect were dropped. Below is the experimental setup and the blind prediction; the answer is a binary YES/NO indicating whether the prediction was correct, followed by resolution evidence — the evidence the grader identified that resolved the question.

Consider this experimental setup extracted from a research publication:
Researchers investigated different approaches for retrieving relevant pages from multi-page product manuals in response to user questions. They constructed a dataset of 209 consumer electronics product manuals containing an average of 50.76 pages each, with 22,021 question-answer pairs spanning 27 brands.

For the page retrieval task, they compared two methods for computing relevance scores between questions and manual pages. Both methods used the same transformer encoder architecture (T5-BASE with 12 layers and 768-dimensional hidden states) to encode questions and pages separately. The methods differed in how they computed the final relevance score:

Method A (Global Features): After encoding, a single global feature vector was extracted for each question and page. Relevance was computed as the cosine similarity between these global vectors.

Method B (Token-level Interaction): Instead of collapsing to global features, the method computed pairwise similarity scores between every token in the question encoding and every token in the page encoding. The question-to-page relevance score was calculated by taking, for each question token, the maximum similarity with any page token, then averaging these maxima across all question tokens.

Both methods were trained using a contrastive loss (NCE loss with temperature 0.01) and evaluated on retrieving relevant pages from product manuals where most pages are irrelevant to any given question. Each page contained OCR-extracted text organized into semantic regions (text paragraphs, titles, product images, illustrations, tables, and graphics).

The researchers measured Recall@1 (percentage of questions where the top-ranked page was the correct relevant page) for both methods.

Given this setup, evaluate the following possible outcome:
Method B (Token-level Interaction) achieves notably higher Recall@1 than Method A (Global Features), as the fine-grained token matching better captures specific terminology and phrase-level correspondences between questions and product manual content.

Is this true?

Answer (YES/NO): YES